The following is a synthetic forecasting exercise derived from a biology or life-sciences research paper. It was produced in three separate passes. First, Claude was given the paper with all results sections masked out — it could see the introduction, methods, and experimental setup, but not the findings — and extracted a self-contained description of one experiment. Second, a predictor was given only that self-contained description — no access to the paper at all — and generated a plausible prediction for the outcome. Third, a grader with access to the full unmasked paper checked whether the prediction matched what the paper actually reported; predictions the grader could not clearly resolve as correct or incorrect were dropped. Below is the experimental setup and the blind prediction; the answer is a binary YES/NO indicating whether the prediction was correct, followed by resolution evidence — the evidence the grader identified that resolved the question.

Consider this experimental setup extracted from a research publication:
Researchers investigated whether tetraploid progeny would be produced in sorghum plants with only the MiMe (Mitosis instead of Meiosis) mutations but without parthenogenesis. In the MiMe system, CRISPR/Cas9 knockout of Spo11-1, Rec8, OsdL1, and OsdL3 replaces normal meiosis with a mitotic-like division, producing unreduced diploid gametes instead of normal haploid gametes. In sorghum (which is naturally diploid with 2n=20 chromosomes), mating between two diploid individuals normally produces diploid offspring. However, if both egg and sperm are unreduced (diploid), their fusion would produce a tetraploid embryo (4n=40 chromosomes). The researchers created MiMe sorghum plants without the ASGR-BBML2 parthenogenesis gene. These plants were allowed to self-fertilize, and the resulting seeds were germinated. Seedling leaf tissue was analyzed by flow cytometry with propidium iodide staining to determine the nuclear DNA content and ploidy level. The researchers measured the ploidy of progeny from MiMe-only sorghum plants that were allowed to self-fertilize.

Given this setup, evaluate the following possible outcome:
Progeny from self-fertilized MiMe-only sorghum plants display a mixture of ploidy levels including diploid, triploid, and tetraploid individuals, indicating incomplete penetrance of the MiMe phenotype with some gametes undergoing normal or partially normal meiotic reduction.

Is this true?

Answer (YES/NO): NO